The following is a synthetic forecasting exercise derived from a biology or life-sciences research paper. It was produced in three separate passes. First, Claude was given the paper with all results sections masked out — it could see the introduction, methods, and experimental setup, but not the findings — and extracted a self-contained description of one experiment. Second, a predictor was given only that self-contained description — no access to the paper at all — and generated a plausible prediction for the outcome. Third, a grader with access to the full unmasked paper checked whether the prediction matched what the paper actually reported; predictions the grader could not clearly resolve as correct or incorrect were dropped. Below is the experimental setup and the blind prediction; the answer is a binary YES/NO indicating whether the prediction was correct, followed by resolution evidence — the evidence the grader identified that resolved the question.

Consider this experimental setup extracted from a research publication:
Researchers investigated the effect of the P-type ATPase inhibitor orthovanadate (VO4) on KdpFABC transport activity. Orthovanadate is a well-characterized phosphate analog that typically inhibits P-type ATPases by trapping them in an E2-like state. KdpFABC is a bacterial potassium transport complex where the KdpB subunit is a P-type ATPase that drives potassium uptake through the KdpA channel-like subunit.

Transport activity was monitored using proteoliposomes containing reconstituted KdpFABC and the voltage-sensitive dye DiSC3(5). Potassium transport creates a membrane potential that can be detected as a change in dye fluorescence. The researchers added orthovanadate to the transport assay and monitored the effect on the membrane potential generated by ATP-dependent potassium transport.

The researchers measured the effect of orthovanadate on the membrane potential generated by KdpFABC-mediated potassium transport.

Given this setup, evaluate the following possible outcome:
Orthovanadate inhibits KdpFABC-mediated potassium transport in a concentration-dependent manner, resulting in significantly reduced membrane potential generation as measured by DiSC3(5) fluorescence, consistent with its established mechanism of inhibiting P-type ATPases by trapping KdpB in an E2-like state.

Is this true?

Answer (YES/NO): NO